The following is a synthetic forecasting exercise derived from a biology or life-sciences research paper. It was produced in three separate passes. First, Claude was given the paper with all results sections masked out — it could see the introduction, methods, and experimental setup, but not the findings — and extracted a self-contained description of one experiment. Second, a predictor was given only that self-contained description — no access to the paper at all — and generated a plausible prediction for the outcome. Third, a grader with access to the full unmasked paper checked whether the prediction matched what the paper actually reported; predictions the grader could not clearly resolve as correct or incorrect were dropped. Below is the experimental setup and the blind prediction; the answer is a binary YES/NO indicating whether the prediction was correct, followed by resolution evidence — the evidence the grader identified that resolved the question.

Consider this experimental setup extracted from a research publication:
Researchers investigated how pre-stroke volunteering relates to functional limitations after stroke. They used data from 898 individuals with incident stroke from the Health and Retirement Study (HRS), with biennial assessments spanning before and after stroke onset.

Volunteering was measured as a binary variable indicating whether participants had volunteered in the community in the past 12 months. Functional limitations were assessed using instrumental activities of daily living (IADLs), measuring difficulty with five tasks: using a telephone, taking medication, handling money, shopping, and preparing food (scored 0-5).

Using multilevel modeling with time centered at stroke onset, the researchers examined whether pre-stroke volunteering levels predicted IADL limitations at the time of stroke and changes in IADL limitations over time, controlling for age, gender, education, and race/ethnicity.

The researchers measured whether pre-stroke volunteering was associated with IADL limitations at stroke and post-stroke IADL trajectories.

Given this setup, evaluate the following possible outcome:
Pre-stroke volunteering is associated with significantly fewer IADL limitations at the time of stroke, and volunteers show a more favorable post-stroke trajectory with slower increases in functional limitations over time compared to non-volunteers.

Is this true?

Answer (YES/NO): NO